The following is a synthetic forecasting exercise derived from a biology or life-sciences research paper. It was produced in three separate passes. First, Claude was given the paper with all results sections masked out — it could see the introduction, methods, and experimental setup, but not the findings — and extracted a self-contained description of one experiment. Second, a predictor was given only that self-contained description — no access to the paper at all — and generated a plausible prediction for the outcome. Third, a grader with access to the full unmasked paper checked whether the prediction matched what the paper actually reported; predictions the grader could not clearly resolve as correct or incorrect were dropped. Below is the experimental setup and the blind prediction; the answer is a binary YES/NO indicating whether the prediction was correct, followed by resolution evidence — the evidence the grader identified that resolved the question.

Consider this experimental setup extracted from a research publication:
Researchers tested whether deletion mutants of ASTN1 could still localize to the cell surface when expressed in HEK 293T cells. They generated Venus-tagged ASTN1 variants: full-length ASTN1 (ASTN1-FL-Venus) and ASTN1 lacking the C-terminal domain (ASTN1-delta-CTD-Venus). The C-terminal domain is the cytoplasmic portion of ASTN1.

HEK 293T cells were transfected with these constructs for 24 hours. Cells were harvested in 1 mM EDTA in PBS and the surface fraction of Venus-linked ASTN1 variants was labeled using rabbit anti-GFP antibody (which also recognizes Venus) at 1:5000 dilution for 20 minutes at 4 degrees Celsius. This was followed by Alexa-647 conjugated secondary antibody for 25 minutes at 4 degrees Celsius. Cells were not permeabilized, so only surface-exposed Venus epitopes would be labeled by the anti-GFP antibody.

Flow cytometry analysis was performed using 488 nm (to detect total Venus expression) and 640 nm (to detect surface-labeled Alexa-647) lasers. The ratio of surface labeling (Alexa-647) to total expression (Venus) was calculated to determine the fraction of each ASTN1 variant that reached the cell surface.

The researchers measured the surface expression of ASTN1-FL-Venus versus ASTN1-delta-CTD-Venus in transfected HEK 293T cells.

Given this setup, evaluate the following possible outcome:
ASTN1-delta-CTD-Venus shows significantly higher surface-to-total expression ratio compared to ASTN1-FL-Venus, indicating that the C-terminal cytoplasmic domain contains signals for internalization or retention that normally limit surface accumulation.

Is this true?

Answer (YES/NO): NO